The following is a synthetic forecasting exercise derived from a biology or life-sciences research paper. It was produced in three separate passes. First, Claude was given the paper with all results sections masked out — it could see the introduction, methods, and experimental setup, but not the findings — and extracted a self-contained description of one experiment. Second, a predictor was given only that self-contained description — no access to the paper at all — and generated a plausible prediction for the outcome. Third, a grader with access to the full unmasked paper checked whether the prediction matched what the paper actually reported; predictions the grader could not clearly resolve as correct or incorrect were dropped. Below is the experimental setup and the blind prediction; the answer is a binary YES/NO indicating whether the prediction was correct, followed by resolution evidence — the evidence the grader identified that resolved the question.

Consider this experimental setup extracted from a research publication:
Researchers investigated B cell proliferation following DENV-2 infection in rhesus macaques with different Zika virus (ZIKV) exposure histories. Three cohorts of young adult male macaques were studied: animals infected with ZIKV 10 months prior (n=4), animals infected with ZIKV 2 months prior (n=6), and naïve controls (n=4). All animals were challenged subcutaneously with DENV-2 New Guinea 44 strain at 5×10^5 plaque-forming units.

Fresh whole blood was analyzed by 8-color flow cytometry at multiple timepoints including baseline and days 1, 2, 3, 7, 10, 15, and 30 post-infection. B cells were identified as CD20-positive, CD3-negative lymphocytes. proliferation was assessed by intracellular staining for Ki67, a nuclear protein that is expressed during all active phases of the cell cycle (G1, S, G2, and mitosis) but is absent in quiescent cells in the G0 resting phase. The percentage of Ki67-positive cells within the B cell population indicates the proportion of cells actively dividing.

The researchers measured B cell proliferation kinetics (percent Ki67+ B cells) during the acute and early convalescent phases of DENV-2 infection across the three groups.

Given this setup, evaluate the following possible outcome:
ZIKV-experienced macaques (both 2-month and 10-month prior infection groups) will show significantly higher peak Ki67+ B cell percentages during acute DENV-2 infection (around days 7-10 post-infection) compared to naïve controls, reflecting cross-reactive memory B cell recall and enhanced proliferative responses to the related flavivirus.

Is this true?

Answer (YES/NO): NO